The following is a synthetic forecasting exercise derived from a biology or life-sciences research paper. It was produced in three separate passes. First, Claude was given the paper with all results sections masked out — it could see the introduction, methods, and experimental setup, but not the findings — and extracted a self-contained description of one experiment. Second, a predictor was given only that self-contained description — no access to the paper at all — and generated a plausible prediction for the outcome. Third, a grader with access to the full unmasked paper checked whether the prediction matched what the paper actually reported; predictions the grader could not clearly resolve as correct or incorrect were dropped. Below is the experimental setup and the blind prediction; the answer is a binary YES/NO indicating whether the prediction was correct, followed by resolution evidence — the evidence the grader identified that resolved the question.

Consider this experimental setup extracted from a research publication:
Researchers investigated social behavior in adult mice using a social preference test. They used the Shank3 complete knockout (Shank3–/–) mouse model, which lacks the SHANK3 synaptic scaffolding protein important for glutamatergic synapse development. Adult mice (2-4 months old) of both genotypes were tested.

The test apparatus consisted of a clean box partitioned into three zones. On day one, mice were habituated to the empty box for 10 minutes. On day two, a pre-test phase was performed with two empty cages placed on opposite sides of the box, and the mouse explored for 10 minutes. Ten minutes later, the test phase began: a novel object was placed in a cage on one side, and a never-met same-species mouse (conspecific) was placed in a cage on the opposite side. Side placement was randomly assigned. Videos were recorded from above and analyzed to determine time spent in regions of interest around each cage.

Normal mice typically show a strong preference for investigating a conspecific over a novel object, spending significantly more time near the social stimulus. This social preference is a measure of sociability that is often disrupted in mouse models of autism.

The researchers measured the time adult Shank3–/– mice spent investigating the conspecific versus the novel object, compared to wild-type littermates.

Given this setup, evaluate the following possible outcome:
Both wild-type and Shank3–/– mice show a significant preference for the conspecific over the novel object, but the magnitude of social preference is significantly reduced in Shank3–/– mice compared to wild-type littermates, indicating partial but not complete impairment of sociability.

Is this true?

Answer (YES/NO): NO